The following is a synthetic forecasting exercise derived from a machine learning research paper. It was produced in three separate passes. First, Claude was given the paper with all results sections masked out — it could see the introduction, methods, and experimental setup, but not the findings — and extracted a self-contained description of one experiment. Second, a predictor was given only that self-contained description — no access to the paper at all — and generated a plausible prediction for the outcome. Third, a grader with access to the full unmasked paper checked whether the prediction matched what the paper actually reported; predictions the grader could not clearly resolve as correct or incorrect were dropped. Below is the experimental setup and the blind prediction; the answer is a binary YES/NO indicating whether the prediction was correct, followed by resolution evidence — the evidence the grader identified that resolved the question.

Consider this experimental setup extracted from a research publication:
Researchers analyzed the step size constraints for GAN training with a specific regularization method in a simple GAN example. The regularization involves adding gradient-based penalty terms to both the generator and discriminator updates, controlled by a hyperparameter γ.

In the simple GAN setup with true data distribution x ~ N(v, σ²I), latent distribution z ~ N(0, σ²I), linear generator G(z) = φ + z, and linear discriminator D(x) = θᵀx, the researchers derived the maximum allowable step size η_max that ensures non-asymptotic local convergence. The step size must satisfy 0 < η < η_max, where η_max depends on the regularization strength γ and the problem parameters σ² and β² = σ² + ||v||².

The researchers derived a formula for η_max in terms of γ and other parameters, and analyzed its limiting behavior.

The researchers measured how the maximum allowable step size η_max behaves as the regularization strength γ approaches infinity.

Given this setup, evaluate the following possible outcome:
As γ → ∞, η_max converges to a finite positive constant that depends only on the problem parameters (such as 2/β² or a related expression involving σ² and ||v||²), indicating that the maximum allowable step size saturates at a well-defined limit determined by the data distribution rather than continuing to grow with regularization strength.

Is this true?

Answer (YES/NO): NO